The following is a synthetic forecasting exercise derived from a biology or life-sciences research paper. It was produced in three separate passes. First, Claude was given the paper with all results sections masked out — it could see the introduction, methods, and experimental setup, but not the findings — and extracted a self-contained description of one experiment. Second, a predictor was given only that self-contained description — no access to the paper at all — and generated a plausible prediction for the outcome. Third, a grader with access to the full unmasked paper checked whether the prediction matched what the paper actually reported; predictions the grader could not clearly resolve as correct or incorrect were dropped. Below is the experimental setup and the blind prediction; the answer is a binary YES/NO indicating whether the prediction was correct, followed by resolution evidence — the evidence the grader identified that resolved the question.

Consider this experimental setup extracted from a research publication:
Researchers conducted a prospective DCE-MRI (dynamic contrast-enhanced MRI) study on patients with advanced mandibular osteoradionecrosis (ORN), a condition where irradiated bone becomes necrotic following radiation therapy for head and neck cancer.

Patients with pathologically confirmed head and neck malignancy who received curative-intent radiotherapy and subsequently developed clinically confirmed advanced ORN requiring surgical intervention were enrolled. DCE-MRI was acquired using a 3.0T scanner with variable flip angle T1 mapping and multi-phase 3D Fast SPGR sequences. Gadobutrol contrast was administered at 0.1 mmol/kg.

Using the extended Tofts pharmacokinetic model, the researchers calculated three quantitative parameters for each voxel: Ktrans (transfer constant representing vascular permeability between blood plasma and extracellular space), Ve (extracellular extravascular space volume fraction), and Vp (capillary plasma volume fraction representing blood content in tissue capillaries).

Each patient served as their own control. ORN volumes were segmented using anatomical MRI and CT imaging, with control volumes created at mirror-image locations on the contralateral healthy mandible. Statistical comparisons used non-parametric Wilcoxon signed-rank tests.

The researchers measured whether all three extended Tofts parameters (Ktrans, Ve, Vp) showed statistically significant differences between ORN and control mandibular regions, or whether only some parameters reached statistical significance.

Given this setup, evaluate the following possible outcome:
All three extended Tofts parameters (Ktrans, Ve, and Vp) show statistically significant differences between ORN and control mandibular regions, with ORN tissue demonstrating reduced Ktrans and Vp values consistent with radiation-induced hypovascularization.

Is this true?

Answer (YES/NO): NO